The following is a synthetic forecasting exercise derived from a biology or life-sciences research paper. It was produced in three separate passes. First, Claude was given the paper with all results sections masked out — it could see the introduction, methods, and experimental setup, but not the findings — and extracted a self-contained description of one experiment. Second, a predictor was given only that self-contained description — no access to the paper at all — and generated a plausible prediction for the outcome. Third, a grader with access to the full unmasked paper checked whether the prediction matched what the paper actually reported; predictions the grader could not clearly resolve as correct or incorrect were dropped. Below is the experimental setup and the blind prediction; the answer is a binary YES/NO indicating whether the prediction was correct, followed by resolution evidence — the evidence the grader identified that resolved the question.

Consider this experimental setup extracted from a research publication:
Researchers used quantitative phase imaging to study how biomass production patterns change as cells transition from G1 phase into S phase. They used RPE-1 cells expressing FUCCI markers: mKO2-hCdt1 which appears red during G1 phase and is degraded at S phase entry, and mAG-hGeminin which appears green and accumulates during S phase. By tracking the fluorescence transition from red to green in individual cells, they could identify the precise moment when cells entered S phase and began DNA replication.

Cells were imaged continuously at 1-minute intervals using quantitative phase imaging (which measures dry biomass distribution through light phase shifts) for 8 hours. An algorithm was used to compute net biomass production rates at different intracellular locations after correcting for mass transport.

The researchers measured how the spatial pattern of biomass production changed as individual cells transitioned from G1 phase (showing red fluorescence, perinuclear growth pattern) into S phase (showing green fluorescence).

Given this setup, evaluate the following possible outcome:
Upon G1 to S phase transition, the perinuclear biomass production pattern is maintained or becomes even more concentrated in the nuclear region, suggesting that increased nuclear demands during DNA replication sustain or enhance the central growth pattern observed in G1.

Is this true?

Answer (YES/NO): YES